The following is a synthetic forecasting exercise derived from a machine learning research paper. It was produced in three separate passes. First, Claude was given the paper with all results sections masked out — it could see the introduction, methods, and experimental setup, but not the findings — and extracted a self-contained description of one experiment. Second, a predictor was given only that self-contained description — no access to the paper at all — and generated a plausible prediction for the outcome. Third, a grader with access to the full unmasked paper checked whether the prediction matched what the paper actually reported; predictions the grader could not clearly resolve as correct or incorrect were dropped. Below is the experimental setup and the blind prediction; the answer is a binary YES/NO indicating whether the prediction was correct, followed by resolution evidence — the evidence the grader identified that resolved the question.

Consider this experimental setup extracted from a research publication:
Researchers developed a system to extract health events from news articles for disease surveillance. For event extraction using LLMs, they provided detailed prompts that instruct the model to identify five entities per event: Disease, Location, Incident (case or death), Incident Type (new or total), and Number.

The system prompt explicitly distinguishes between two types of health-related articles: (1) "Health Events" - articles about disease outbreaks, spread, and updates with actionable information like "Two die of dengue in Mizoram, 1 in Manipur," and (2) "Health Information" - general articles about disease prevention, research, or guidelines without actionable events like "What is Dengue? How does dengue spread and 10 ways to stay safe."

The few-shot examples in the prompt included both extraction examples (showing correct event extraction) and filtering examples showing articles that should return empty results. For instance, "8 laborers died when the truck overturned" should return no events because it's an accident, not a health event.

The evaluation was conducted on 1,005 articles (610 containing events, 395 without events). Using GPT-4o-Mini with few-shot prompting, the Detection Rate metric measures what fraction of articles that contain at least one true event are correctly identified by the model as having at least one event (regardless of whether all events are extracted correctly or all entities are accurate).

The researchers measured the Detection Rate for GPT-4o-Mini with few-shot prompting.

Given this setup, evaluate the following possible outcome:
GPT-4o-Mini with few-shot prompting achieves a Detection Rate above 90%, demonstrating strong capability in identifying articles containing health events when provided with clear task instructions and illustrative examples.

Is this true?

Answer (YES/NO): YES